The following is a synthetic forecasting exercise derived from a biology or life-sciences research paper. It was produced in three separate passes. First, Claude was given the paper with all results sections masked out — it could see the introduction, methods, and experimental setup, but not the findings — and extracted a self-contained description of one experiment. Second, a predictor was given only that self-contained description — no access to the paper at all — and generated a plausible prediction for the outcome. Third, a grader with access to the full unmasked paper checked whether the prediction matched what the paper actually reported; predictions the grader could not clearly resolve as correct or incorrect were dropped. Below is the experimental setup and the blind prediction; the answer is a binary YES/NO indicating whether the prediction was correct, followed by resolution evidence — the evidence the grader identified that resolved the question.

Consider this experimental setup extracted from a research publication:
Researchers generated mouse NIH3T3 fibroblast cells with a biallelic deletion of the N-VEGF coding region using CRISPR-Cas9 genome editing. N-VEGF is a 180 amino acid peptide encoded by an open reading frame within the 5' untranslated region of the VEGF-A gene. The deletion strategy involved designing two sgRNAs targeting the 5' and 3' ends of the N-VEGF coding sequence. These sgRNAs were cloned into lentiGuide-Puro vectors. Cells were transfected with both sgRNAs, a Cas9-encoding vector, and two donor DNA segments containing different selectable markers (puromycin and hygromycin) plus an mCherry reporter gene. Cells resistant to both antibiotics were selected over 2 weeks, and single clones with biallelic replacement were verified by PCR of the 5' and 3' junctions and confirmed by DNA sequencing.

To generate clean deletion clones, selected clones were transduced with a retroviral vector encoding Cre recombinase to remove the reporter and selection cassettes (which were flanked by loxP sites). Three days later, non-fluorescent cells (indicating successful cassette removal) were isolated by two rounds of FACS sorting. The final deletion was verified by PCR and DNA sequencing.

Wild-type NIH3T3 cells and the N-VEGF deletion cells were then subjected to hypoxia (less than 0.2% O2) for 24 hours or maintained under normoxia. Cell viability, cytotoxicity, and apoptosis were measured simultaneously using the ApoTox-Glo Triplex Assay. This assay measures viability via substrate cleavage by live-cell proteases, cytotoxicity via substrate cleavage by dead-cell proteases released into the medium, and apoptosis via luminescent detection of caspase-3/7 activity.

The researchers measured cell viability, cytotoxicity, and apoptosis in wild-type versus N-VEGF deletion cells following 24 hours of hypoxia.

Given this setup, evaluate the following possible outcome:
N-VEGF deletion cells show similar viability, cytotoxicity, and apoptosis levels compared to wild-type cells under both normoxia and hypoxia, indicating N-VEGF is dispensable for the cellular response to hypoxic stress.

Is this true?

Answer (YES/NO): NO